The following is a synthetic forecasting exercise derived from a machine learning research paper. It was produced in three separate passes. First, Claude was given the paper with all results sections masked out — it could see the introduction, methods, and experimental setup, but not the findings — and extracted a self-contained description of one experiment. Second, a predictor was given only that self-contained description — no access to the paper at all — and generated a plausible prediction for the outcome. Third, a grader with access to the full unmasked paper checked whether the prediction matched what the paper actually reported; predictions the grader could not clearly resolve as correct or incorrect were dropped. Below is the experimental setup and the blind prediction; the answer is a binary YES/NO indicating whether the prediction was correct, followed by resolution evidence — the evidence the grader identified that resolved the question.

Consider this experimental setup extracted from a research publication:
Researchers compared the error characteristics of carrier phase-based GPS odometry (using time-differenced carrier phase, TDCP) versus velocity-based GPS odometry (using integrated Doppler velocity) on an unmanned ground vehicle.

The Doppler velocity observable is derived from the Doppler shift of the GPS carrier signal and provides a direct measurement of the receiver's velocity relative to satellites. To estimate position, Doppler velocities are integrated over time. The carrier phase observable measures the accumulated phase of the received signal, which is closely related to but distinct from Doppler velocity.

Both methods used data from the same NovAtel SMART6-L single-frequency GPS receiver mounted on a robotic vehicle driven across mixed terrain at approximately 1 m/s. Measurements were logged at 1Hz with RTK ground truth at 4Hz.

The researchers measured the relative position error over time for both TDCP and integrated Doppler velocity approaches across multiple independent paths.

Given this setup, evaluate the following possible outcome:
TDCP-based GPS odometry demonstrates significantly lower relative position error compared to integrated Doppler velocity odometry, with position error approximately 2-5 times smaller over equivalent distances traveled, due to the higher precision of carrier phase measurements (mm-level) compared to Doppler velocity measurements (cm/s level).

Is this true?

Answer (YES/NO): YES